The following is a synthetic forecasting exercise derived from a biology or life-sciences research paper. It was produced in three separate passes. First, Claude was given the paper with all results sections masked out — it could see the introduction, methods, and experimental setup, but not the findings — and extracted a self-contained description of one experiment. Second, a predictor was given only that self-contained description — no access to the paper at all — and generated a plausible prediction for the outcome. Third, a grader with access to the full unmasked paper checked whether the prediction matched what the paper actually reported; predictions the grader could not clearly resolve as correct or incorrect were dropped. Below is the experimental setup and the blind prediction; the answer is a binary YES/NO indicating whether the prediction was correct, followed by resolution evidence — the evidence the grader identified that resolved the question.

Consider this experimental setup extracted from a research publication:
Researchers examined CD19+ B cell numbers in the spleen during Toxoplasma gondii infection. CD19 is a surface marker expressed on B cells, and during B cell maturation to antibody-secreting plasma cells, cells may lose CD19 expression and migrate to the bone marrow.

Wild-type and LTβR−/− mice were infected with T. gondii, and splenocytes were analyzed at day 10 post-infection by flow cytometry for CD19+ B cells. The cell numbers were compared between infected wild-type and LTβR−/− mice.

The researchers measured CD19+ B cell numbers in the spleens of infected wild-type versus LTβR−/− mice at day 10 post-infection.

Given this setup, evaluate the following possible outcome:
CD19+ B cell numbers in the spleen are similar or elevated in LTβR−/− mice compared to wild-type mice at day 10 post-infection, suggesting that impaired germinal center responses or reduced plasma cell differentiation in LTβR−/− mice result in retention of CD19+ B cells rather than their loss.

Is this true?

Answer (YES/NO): YES